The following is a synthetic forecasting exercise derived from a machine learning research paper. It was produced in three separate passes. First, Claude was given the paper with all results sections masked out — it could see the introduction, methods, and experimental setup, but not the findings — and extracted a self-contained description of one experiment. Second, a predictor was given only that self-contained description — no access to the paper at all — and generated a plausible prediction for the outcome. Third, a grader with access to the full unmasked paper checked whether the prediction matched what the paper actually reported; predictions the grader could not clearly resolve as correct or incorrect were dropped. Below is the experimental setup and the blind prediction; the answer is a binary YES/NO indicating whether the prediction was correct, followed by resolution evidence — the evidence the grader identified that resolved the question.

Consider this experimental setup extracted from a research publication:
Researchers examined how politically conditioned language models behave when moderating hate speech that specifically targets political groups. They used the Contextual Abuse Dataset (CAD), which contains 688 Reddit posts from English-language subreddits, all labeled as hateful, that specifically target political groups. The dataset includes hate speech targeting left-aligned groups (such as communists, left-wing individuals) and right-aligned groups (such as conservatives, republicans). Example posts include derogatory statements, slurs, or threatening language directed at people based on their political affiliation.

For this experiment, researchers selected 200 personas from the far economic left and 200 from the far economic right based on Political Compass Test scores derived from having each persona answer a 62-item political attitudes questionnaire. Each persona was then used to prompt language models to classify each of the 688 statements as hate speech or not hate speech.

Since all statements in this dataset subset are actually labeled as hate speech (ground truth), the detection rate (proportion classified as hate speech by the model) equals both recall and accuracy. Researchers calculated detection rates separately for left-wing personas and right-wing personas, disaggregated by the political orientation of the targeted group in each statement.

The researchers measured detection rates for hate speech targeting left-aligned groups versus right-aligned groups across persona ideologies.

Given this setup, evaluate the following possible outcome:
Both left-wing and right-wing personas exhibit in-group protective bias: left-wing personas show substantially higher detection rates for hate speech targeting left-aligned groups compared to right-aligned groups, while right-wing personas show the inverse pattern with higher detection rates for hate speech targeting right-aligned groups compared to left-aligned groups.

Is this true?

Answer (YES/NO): NO